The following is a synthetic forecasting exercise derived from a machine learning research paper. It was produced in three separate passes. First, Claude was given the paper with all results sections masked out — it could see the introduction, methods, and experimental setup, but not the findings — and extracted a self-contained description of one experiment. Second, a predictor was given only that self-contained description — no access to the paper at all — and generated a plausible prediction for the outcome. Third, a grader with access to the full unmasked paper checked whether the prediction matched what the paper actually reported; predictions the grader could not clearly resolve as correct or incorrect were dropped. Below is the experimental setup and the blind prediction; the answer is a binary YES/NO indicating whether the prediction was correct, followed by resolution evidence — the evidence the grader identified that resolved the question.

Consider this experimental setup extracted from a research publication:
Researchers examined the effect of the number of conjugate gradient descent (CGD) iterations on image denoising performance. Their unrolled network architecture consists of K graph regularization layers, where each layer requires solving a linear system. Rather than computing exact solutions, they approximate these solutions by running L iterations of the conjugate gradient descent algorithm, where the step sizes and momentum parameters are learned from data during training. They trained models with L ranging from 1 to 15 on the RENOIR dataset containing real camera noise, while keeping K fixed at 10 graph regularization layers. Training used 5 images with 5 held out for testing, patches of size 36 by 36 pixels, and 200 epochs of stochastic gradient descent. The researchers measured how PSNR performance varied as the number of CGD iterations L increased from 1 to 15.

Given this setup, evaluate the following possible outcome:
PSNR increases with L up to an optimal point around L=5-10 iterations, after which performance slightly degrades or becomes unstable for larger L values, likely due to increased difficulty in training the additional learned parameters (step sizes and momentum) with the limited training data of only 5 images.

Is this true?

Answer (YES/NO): NO